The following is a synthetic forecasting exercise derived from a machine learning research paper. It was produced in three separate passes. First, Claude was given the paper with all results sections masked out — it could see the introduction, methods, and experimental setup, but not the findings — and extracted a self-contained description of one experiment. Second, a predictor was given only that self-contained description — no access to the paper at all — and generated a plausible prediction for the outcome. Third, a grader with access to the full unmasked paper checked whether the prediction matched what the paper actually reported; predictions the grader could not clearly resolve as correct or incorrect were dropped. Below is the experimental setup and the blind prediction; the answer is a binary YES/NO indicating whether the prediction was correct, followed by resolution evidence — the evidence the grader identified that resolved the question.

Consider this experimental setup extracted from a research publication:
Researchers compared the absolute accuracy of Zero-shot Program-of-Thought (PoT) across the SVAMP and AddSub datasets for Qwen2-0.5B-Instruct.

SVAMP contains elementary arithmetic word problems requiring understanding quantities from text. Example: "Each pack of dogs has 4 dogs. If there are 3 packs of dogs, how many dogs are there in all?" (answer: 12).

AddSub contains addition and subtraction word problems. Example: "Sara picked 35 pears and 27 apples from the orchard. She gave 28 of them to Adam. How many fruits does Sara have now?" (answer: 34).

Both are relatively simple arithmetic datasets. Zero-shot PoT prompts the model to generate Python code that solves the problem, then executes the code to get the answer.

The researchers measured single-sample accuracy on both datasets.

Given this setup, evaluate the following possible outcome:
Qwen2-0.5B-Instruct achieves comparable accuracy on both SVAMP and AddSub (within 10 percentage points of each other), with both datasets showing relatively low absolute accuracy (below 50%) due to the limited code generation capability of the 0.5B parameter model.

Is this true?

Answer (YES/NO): NO